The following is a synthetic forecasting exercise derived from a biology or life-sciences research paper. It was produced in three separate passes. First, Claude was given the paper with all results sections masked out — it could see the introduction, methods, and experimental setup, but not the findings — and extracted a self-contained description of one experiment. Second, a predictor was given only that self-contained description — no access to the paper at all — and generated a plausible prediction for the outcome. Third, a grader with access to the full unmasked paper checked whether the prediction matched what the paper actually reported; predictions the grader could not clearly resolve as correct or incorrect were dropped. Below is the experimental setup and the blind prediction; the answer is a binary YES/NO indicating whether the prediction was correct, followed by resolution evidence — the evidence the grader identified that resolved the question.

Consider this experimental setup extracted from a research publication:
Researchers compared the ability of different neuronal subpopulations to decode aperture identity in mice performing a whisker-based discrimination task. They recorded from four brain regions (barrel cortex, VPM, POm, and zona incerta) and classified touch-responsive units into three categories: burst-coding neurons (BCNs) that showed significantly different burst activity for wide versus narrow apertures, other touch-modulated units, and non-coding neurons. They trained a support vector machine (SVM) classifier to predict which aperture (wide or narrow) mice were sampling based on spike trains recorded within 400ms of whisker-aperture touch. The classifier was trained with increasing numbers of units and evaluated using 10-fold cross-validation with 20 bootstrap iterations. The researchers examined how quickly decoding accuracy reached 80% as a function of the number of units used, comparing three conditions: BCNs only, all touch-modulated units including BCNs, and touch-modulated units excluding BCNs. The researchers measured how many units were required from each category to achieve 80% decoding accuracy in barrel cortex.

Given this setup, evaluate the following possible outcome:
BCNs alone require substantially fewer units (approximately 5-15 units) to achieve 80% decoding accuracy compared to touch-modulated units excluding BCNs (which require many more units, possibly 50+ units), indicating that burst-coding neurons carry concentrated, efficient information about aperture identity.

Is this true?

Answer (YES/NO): NO